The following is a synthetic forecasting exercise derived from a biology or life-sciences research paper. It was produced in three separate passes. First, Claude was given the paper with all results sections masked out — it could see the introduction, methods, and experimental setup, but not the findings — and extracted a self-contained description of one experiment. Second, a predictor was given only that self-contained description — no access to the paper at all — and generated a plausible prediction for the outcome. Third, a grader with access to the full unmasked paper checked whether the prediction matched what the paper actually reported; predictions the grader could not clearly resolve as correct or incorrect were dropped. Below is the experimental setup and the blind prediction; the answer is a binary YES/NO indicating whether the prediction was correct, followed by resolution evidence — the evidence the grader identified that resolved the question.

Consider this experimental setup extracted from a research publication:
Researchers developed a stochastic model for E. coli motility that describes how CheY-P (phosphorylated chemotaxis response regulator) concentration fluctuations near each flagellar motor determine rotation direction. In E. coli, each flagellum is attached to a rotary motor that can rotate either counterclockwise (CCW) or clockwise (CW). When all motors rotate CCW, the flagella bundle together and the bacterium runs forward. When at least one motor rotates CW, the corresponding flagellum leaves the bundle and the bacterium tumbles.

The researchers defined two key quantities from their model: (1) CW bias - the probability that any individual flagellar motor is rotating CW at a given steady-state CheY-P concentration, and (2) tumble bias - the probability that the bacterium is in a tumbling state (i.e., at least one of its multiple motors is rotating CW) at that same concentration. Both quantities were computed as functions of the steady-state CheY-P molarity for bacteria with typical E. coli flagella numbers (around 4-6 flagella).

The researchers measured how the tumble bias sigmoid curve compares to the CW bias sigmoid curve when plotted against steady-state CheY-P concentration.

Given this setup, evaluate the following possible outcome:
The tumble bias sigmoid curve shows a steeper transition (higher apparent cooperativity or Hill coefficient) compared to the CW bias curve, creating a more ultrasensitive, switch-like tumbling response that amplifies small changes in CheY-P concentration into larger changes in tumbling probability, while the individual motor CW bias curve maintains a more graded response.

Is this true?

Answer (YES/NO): NO